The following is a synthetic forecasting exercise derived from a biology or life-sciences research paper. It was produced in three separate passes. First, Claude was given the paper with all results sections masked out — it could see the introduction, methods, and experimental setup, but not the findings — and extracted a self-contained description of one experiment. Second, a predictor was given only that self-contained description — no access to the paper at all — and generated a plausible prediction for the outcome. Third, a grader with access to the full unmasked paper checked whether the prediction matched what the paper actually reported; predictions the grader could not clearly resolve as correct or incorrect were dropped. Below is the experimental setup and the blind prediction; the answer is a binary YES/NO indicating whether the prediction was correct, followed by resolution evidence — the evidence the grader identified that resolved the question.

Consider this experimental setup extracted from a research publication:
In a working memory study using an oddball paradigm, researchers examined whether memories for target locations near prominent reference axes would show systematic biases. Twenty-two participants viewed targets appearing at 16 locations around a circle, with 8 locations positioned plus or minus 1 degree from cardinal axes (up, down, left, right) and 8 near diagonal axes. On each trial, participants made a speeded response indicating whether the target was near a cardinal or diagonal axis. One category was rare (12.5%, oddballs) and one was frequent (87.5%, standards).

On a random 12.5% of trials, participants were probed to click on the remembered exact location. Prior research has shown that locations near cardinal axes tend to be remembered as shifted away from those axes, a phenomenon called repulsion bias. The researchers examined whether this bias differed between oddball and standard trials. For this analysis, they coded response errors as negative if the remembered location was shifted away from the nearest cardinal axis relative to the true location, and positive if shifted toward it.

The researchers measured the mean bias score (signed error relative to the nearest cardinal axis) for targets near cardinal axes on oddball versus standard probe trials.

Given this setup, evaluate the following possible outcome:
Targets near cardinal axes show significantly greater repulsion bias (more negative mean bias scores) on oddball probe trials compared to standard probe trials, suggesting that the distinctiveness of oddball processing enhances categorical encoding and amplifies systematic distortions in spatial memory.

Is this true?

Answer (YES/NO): NO